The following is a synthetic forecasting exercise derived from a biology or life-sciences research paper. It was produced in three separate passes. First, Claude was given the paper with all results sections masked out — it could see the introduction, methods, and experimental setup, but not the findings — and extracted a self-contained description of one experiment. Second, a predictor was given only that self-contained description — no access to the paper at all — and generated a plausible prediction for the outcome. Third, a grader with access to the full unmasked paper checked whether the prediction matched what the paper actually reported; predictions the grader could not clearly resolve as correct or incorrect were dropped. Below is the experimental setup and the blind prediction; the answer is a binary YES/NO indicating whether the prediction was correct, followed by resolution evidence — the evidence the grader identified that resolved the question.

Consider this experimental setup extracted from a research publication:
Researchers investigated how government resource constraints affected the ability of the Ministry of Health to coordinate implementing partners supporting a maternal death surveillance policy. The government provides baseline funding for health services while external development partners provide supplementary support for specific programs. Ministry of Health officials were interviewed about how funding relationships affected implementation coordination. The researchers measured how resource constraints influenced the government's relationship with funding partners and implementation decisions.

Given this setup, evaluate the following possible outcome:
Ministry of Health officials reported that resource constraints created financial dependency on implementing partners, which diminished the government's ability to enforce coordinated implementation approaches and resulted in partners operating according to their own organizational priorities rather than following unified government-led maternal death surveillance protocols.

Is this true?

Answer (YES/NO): YES